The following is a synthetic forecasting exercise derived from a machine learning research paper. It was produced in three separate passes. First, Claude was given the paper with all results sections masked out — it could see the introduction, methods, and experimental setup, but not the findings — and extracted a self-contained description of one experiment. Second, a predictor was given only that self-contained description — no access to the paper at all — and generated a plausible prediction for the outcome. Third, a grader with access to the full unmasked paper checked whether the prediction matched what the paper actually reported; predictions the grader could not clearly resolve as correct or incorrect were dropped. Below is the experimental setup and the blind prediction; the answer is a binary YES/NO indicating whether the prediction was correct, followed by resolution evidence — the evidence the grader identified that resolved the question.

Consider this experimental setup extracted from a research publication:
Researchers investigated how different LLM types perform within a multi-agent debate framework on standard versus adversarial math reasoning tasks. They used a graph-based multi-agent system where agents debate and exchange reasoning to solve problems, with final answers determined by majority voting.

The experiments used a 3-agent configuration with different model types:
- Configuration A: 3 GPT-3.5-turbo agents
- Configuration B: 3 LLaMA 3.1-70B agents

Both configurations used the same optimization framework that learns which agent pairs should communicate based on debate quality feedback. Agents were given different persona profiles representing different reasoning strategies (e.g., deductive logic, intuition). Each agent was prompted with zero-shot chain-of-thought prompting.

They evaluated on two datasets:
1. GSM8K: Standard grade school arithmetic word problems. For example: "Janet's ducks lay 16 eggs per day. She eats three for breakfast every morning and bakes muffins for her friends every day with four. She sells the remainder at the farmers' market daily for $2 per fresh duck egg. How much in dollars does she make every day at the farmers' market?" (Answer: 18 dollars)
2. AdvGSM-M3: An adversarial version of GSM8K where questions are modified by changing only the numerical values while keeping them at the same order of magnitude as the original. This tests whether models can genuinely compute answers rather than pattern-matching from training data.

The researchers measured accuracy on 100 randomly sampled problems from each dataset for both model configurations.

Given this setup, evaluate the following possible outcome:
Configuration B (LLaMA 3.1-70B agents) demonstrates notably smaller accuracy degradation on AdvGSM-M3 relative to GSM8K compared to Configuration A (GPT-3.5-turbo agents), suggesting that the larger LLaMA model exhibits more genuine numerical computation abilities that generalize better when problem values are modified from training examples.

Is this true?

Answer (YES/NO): NO